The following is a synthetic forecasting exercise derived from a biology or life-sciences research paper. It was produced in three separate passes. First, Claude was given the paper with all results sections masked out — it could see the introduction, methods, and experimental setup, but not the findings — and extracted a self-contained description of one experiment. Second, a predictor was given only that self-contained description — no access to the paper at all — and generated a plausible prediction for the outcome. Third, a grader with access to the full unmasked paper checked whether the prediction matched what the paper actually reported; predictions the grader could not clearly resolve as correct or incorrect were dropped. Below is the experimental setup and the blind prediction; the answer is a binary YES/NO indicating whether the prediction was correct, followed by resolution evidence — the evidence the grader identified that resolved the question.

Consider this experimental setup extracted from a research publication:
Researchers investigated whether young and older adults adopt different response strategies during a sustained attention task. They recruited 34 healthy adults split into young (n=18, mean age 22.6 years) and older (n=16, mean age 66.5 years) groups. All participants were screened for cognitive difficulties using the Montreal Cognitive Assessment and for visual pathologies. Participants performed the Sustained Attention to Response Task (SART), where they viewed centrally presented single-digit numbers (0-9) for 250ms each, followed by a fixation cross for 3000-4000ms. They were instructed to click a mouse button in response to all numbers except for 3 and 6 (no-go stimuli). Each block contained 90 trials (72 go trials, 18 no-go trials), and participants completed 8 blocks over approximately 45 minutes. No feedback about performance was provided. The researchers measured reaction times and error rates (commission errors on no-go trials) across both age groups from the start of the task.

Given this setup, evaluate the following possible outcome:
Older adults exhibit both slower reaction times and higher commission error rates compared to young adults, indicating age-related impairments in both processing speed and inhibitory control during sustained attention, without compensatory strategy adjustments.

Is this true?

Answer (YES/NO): NO